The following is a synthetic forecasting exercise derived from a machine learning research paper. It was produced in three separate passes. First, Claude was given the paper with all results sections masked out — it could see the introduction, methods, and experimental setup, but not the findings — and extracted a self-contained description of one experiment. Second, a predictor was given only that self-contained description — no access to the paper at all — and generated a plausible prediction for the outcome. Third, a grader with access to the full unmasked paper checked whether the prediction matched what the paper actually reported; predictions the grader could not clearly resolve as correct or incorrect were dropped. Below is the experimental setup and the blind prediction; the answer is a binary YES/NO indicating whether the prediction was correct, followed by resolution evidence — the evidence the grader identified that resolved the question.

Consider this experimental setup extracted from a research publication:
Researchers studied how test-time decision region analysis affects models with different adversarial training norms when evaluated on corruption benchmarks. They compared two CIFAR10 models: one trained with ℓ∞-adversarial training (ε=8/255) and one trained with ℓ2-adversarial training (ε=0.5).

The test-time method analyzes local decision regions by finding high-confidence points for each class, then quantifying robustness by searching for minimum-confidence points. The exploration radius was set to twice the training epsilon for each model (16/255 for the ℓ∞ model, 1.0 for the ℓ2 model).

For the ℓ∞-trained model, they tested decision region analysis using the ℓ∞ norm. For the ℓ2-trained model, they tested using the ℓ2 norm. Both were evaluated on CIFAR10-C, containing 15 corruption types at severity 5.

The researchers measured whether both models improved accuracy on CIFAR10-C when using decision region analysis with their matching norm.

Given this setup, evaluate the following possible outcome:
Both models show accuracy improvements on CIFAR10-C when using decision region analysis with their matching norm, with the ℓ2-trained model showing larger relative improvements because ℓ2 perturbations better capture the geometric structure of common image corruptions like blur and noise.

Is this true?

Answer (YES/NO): NO